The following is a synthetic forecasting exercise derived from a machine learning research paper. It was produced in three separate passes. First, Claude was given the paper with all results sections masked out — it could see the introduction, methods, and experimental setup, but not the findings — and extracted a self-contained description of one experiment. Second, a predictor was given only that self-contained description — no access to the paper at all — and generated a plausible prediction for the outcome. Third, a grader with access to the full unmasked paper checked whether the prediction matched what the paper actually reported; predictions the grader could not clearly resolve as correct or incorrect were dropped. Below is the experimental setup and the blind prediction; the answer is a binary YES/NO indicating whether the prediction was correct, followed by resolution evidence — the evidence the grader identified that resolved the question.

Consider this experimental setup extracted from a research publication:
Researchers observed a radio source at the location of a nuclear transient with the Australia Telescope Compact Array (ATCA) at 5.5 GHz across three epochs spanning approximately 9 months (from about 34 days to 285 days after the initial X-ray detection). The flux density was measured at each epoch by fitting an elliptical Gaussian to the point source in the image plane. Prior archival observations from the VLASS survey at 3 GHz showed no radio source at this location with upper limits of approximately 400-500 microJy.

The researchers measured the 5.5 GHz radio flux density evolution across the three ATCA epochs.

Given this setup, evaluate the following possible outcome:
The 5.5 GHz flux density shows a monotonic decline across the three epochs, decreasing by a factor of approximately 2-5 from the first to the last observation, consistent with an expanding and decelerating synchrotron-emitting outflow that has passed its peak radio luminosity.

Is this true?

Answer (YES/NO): YES